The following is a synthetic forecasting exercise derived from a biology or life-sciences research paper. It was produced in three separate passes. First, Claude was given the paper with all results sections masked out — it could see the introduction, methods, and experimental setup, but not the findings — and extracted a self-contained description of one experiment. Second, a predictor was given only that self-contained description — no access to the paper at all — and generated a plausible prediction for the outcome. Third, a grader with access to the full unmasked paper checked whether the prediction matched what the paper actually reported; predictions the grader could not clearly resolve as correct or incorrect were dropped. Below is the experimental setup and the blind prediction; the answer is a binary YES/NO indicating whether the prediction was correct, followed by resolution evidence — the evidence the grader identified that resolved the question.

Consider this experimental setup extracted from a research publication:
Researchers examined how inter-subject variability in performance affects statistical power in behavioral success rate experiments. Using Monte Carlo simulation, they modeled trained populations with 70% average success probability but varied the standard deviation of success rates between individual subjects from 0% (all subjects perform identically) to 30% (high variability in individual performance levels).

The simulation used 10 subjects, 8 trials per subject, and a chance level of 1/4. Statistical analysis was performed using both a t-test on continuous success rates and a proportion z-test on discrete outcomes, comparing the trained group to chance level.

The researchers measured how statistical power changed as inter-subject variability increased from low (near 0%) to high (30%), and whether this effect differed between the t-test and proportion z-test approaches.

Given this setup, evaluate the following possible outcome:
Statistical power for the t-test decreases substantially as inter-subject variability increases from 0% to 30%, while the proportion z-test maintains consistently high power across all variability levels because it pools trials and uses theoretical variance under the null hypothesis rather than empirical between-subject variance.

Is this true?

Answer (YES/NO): YES